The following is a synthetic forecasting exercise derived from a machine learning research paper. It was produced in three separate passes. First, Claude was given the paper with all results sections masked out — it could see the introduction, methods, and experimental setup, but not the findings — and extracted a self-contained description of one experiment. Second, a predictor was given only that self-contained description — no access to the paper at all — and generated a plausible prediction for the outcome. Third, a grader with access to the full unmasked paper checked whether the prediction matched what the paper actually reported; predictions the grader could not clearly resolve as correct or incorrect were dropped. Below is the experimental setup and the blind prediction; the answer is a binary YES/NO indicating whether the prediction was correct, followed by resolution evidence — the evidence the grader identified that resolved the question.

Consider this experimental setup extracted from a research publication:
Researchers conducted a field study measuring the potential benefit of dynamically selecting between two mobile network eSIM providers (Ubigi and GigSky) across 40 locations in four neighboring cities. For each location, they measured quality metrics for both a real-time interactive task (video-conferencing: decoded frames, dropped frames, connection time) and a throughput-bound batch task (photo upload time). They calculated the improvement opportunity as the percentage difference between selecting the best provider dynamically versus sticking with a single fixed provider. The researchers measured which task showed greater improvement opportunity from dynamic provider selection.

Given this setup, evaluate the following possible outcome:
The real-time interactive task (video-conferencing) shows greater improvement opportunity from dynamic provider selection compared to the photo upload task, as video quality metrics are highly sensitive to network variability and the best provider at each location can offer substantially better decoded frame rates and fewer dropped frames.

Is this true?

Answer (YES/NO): YES